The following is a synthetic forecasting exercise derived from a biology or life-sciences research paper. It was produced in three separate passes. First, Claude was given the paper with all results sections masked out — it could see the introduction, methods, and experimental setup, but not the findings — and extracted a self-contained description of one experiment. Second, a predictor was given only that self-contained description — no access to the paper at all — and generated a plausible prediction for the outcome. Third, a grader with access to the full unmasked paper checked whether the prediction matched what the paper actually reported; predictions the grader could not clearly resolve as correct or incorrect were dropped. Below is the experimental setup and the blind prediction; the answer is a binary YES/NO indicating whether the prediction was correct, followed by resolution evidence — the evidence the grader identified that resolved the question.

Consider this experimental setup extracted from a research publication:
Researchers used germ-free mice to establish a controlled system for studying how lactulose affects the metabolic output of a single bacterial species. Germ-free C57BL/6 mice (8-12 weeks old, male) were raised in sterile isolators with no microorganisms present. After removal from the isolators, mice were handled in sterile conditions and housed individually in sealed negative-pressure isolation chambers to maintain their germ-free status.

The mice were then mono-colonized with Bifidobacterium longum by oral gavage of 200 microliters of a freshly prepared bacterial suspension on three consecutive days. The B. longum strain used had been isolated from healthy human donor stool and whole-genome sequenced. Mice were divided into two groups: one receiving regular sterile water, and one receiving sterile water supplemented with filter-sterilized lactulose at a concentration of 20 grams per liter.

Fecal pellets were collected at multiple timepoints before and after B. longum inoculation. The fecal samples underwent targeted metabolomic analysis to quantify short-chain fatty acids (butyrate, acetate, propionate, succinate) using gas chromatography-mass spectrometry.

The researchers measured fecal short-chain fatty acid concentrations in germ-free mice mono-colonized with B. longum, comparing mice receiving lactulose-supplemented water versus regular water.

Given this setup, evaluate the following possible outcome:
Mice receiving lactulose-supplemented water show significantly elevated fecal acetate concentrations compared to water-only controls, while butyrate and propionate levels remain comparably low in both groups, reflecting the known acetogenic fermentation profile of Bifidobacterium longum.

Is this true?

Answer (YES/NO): YES